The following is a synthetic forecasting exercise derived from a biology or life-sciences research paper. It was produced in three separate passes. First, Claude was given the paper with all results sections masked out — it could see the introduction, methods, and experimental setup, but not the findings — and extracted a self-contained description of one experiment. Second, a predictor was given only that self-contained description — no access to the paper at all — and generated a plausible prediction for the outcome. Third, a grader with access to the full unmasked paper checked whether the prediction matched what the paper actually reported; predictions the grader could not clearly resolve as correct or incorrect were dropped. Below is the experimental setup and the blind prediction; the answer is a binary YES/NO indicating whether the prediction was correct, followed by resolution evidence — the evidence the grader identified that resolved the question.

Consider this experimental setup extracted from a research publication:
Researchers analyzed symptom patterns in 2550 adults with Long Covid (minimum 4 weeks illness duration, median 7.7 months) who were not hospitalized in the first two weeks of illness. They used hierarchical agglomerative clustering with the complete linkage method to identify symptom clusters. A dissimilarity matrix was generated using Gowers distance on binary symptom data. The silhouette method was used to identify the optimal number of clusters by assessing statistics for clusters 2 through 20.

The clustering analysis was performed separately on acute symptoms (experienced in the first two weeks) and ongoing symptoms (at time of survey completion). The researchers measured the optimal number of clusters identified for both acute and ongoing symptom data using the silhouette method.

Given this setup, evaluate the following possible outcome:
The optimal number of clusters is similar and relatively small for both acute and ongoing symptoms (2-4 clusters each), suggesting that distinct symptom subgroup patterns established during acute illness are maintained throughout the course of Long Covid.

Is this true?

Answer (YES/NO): YES